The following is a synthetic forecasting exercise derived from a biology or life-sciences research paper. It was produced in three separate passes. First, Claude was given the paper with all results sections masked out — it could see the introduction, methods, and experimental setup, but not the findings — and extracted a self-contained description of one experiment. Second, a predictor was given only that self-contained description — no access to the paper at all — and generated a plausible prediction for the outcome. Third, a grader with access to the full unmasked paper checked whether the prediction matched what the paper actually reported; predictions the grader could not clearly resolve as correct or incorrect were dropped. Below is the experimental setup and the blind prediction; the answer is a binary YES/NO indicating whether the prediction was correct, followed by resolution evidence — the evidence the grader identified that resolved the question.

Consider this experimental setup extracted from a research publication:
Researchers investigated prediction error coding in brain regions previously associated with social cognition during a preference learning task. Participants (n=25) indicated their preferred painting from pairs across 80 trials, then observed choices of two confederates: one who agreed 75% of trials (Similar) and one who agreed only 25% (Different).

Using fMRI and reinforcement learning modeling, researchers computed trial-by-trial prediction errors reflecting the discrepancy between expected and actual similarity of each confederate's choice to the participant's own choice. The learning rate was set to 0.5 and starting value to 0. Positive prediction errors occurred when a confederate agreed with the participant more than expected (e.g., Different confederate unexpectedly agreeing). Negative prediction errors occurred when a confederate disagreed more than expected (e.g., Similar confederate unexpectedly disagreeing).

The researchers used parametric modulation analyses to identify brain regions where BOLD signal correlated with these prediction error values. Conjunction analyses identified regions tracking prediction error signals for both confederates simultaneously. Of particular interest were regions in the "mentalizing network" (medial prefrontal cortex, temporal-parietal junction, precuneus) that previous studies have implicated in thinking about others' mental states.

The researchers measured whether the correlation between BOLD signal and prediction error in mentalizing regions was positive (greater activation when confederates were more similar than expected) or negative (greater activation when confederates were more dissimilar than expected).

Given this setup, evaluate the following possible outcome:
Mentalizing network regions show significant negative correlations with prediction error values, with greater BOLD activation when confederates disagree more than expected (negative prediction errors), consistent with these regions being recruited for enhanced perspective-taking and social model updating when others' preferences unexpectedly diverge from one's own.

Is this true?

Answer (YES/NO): NO